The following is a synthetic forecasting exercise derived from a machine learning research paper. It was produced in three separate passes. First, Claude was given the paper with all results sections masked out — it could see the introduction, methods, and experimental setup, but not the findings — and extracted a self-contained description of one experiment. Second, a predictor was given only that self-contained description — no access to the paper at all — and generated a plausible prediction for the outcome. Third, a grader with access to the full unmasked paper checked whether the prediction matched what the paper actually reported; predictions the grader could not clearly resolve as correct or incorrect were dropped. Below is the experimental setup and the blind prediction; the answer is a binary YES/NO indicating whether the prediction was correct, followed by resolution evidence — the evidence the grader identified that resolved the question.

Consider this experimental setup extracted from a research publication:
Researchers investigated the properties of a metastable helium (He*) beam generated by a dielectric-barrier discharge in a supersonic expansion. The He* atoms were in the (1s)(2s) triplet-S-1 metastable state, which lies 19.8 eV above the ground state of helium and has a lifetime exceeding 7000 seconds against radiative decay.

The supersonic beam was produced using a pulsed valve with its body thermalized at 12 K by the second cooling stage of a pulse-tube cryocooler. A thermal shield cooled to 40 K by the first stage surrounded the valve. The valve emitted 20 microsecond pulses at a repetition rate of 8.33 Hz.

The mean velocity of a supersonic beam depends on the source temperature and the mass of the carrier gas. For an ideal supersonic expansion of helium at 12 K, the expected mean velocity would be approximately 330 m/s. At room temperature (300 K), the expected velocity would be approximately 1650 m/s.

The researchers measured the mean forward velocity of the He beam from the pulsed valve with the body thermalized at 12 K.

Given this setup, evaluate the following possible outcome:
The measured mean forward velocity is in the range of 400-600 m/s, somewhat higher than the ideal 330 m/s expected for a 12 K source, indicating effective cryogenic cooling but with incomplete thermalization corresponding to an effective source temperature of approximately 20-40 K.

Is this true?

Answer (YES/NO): YES